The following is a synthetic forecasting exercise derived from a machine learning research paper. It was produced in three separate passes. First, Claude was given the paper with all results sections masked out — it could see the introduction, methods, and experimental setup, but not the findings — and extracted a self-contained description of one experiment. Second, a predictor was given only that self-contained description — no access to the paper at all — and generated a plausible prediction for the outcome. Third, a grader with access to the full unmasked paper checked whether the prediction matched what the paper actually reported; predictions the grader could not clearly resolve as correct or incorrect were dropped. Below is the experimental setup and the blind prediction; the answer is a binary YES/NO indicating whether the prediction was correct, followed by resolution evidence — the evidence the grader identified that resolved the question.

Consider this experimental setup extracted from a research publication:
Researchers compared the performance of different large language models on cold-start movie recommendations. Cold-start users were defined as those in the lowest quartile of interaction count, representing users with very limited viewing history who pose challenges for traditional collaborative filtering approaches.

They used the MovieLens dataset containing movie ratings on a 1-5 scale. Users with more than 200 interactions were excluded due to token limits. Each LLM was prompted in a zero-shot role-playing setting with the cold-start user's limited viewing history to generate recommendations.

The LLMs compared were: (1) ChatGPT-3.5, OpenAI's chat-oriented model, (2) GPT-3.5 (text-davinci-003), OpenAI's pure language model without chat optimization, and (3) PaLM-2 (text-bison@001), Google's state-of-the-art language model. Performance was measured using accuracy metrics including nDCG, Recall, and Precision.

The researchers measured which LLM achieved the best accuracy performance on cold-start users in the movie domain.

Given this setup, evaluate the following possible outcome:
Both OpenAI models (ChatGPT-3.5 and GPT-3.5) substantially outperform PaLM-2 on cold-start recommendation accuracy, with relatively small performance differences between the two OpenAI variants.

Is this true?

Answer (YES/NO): NO